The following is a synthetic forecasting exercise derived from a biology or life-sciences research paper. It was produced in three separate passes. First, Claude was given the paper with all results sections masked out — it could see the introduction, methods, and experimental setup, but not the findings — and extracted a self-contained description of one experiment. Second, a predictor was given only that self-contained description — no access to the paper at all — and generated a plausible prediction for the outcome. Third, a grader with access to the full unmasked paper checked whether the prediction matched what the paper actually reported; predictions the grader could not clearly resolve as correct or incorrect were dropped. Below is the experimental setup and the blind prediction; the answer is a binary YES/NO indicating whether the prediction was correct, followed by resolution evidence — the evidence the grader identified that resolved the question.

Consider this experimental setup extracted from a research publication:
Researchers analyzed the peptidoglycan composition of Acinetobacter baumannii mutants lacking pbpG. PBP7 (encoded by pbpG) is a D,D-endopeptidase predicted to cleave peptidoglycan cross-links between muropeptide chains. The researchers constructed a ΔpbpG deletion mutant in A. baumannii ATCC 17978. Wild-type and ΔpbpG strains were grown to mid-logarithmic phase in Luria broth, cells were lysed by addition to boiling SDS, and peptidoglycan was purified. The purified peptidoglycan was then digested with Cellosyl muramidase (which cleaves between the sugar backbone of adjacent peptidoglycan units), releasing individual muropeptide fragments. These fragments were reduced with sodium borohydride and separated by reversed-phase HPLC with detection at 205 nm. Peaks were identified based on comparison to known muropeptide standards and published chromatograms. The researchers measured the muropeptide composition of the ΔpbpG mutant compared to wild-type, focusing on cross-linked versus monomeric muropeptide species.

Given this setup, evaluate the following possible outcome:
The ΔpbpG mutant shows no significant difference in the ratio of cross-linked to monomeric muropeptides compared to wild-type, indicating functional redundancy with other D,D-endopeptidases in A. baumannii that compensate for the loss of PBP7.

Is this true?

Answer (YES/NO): NO